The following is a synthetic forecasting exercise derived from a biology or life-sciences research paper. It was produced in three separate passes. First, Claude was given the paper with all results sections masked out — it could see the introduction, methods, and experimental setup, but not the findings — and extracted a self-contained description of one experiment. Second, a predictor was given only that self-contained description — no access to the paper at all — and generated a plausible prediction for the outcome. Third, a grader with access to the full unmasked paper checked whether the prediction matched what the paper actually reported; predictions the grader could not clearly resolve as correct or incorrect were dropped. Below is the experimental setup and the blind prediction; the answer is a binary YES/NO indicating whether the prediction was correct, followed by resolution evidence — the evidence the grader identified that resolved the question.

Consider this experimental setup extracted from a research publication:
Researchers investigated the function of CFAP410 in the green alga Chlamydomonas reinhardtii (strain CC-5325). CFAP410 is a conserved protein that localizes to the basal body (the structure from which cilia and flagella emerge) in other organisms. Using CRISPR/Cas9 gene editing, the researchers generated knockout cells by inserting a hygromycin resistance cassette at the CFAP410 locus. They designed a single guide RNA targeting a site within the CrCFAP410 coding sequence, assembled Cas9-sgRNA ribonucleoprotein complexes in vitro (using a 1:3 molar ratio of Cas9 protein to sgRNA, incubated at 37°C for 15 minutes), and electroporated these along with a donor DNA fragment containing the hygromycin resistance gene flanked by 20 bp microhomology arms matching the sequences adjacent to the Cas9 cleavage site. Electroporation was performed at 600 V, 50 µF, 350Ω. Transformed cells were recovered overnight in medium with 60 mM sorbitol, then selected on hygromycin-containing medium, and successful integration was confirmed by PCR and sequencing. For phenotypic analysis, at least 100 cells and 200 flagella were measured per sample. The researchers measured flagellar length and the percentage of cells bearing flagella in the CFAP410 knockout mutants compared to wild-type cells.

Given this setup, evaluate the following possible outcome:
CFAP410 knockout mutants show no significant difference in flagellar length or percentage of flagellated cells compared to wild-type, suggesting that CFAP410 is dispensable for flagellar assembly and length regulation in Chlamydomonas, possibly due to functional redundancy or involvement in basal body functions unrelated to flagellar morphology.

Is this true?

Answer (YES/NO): NO